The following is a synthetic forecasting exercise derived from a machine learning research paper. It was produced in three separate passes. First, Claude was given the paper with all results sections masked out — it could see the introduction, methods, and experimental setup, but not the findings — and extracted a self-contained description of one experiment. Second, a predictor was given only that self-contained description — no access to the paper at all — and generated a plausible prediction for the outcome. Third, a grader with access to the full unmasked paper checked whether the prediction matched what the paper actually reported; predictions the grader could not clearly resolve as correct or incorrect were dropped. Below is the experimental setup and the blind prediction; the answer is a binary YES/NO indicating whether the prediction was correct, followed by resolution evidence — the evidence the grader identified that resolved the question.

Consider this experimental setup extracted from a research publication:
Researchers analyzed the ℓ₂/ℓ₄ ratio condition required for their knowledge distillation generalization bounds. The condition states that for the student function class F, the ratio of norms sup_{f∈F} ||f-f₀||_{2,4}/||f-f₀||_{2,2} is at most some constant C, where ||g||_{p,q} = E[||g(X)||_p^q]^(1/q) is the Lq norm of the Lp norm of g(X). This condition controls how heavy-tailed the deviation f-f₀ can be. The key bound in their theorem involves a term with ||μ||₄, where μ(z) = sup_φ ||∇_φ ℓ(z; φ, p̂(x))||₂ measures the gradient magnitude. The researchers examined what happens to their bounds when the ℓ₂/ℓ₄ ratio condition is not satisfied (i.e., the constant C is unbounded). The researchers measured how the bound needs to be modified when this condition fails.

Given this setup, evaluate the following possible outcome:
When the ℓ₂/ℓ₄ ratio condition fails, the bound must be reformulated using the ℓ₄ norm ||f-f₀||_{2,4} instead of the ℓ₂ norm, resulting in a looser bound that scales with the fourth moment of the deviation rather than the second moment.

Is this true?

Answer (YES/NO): NO